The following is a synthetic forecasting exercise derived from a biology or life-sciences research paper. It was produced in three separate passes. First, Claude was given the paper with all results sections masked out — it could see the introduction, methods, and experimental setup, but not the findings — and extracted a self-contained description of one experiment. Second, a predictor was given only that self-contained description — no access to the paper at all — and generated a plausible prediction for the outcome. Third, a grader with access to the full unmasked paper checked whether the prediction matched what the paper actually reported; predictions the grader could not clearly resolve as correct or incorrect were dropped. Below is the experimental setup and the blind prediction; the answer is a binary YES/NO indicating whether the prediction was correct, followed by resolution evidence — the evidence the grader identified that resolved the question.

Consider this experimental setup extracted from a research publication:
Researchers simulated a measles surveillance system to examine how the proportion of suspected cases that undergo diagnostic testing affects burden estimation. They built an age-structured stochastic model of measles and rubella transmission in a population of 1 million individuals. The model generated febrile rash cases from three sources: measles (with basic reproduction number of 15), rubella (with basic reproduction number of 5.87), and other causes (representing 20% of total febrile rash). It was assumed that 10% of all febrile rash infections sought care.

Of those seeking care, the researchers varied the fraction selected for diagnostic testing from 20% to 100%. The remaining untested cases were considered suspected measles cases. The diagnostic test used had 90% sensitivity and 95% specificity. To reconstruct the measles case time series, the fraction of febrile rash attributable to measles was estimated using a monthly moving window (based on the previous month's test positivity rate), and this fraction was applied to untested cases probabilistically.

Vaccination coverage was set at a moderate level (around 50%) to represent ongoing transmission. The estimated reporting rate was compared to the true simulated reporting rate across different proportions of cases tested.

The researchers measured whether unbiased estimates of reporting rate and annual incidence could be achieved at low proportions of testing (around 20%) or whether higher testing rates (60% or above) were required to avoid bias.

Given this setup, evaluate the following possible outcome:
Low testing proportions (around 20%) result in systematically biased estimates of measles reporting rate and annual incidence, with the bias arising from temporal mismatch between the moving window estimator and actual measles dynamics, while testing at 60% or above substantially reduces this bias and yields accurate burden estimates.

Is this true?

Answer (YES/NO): NO